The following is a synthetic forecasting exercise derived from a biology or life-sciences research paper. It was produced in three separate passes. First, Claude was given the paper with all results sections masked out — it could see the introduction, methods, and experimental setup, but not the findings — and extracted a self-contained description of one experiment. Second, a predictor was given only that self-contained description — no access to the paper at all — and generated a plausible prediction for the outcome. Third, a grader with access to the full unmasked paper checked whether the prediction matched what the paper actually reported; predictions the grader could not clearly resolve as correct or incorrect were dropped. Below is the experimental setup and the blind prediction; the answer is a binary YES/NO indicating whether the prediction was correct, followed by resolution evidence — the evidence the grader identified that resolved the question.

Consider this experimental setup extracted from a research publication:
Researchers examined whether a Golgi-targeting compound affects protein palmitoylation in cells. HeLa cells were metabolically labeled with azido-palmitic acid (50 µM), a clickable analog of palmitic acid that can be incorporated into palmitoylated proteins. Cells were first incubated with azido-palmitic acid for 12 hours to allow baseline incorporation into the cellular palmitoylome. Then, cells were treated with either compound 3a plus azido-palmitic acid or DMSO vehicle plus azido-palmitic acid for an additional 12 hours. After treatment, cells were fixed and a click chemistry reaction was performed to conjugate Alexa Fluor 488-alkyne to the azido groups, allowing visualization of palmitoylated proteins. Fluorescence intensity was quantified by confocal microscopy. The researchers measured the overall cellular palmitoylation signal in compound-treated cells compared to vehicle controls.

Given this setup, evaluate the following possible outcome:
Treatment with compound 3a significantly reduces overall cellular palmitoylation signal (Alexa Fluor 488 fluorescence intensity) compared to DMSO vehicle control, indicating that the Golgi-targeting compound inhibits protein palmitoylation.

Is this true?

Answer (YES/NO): YES